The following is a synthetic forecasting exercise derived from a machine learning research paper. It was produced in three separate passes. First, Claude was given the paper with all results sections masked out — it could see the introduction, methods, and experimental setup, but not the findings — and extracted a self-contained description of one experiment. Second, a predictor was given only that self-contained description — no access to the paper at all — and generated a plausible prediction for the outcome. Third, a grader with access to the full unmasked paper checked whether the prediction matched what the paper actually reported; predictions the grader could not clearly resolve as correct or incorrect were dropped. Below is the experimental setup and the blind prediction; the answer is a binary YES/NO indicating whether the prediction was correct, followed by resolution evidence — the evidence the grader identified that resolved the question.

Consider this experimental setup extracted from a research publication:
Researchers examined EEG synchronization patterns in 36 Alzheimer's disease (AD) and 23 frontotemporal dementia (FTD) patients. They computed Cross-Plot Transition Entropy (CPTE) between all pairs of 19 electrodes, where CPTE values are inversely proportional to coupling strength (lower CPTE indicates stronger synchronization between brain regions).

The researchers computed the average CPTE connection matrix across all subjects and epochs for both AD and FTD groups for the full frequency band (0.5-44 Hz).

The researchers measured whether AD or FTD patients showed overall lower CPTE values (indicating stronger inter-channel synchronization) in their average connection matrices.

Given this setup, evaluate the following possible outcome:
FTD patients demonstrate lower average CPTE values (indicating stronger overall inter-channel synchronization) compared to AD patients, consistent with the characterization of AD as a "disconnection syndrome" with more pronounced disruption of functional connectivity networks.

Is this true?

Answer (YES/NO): YES